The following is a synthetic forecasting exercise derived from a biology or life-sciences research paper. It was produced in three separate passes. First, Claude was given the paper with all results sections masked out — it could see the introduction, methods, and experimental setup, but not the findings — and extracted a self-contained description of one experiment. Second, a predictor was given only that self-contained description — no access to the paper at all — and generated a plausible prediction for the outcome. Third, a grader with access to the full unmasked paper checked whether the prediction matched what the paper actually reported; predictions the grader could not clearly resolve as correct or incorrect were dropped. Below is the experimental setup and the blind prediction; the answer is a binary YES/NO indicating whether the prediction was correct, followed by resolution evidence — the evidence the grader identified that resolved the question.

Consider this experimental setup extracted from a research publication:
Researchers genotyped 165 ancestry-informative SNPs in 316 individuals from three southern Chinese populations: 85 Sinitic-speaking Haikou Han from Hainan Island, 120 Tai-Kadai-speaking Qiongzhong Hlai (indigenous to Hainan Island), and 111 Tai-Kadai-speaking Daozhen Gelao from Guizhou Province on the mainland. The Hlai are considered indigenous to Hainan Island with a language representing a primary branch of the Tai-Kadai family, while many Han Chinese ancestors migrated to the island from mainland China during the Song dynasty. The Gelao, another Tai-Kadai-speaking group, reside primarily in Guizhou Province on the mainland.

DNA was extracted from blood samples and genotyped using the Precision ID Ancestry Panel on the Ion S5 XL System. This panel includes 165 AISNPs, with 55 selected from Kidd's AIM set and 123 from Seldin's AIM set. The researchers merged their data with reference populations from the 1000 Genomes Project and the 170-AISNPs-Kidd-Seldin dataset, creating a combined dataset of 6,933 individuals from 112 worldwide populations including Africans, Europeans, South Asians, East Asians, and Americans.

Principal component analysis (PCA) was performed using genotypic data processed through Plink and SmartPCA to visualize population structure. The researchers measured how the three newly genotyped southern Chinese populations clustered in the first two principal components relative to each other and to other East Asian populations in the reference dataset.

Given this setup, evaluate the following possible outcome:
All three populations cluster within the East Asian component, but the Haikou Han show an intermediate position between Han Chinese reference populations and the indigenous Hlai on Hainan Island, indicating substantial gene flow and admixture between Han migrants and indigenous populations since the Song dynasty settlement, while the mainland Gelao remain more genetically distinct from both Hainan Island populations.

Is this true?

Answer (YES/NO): NO